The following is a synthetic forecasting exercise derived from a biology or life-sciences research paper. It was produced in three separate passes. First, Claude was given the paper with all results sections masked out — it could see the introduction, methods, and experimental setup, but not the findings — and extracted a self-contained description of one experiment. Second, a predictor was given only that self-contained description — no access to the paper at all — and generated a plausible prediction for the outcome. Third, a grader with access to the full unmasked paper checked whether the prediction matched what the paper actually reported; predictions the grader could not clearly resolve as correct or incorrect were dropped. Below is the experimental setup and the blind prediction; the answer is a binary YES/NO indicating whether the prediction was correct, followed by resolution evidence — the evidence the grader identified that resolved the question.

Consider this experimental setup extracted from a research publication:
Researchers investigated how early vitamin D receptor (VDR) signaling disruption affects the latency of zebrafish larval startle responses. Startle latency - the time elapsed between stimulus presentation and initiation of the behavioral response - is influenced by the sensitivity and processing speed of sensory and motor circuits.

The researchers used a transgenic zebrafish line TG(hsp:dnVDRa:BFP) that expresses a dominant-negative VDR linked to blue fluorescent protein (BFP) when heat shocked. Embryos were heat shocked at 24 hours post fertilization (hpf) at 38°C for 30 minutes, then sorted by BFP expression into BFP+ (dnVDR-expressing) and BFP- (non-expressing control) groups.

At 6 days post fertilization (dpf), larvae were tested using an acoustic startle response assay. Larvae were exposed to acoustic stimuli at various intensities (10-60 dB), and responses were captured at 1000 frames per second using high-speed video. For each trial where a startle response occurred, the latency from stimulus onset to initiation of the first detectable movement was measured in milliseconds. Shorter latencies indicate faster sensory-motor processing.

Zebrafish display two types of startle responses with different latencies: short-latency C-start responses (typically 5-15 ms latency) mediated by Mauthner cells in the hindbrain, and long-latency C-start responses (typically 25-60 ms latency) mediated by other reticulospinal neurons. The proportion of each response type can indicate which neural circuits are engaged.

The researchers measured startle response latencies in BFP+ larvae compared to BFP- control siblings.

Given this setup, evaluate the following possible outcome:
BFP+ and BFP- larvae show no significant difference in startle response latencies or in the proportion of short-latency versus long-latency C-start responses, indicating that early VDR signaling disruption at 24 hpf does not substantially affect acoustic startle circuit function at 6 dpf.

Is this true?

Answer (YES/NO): NO